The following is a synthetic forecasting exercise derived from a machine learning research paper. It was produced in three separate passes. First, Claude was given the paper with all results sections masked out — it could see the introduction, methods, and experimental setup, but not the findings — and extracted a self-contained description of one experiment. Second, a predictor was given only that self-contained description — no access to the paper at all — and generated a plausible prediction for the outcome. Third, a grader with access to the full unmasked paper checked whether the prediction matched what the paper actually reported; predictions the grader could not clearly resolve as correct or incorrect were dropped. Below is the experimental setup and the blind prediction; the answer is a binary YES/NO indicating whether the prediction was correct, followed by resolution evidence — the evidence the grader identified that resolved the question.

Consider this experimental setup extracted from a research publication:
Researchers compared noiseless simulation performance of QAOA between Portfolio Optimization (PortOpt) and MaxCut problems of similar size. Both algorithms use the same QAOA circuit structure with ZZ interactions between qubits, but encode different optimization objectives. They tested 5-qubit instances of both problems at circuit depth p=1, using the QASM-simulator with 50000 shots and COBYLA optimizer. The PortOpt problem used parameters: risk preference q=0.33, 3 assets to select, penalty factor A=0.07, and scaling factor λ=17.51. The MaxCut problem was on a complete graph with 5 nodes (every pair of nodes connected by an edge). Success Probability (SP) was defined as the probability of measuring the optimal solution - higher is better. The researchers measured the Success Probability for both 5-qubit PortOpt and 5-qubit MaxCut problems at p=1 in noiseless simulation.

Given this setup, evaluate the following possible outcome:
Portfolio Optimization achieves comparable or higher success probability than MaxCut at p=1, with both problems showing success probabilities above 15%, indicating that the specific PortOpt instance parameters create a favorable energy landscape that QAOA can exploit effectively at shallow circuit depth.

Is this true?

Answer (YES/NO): NO